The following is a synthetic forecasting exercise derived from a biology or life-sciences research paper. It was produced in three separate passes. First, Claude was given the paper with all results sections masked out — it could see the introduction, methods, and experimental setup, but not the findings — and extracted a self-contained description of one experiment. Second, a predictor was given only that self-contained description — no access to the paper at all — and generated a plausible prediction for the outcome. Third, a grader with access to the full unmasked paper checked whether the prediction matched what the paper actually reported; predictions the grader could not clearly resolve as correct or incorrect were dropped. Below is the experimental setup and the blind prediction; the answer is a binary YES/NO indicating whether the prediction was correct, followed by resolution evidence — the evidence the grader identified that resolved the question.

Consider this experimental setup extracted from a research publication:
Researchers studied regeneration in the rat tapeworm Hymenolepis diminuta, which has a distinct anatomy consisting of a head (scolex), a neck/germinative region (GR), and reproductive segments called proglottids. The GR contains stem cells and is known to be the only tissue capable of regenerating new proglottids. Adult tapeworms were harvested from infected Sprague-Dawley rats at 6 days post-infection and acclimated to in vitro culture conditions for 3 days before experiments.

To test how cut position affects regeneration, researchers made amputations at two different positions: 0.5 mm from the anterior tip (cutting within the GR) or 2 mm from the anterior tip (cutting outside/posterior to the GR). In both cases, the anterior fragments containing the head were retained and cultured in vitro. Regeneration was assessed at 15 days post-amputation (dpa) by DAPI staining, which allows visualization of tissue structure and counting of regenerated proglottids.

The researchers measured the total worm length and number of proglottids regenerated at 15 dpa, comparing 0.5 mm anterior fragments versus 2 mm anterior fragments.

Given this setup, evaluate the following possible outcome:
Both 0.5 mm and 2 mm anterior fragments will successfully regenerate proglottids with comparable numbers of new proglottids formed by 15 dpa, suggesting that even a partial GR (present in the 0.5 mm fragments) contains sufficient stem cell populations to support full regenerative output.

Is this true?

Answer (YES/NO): YES